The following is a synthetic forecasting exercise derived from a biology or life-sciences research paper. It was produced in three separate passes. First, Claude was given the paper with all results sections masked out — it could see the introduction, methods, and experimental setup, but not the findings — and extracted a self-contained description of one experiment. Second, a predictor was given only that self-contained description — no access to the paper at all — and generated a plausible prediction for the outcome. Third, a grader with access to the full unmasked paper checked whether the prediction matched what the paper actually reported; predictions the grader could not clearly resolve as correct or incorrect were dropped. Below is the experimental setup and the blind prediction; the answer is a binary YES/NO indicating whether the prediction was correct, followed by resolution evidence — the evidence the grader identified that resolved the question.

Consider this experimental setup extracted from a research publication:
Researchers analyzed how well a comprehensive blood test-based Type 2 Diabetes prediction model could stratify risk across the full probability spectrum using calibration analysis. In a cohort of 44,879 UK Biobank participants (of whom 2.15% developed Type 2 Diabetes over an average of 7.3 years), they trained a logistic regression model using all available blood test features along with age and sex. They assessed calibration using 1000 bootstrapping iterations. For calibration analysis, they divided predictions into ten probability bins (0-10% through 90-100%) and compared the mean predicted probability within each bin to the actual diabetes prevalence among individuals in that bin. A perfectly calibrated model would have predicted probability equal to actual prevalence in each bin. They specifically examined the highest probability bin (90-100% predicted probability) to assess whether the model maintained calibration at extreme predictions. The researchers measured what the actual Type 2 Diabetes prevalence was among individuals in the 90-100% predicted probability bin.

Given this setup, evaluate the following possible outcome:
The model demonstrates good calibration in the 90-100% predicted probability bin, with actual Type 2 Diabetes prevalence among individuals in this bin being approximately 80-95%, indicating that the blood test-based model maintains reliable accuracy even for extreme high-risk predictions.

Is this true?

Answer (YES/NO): YES